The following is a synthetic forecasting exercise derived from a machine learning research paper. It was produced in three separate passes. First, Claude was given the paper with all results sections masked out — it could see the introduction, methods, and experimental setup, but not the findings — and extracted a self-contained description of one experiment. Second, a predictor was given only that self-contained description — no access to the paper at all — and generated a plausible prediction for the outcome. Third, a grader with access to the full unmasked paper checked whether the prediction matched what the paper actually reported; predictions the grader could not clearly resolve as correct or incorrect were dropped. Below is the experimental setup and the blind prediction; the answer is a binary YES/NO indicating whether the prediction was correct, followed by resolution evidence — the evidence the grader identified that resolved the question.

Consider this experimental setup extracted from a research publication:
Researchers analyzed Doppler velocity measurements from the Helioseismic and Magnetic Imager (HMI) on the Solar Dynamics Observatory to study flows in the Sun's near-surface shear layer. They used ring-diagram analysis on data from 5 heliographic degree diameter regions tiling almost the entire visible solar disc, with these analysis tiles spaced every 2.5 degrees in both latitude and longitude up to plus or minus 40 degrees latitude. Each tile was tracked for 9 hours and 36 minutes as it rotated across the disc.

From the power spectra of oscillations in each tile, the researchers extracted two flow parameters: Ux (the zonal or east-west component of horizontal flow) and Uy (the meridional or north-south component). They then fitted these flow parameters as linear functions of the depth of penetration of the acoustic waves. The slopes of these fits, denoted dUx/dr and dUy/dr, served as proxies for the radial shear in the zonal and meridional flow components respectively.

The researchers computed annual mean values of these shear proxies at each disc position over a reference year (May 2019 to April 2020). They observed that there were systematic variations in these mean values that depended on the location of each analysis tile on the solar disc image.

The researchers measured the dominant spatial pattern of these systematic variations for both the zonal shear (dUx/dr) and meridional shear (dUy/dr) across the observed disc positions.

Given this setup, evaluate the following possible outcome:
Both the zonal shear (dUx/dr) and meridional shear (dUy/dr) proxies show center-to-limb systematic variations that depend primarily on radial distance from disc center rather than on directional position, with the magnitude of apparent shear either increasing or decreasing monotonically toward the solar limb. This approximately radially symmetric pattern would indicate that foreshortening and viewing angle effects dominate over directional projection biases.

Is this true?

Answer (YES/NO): NO